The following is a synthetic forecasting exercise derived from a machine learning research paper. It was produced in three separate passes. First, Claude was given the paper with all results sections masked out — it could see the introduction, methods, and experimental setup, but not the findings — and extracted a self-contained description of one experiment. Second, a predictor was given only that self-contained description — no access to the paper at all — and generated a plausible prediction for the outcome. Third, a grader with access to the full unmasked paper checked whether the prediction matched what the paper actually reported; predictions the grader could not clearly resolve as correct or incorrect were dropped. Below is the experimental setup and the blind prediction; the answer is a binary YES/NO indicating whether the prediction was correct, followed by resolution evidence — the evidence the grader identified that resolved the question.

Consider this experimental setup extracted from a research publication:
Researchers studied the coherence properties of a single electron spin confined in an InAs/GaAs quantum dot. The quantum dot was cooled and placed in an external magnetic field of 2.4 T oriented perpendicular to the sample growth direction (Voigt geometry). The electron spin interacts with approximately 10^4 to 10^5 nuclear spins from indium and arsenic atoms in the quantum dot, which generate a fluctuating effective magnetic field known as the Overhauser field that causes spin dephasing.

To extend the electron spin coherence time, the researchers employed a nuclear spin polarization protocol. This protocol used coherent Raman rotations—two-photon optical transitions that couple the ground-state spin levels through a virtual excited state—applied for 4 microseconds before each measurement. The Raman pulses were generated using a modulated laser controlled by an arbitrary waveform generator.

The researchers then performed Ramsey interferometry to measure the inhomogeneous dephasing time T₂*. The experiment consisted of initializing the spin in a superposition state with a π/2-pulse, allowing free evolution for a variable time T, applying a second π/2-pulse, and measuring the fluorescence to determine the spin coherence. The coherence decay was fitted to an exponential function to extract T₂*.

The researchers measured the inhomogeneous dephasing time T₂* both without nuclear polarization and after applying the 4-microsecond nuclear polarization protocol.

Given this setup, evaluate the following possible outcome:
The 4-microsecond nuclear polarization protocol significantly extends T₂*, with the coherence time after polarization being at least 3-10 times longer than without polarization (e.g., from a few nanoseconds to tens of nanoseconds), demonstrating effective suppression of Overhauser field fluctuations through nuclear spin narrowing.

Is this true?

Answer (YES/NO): YES